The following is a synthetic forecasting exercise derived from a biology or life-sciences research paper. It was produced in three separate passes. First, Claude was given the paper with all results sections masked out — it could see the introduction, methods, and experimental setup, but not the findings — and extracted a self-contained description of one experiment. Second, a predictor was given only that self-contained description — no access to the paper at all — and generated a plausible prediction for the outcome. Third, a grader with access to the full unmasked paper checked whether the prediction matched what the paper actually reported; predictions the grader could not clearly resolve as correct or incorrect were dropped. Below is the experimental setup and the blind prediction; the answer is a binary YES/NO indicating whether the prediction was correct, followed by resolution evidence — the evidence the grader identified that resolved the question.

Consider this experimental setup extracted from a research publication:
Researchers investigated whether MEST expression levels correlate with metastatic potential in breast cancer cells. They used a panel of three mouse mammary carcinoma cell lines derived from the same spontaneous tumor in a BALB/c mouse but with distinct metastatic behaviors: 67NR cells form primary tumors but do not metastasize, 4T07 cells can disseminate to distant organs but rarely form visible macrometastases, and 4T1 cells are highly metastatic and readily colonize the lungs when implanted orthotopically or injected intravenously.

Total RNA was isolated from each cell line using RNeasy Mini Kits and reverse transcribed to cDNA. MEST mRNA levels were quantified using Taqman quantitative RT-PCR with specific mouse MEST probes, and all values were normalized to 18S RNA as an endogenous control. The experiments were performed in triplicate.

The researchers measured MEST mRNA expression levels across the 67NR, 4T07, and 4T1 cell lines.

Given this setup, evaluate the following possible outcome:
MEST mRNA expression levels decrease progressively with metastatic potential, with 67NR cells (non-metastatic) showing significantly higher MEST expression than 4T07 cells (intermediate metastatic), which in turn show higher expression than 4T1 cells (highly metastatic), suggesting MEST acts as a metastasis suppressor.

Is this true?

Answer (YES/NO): NO